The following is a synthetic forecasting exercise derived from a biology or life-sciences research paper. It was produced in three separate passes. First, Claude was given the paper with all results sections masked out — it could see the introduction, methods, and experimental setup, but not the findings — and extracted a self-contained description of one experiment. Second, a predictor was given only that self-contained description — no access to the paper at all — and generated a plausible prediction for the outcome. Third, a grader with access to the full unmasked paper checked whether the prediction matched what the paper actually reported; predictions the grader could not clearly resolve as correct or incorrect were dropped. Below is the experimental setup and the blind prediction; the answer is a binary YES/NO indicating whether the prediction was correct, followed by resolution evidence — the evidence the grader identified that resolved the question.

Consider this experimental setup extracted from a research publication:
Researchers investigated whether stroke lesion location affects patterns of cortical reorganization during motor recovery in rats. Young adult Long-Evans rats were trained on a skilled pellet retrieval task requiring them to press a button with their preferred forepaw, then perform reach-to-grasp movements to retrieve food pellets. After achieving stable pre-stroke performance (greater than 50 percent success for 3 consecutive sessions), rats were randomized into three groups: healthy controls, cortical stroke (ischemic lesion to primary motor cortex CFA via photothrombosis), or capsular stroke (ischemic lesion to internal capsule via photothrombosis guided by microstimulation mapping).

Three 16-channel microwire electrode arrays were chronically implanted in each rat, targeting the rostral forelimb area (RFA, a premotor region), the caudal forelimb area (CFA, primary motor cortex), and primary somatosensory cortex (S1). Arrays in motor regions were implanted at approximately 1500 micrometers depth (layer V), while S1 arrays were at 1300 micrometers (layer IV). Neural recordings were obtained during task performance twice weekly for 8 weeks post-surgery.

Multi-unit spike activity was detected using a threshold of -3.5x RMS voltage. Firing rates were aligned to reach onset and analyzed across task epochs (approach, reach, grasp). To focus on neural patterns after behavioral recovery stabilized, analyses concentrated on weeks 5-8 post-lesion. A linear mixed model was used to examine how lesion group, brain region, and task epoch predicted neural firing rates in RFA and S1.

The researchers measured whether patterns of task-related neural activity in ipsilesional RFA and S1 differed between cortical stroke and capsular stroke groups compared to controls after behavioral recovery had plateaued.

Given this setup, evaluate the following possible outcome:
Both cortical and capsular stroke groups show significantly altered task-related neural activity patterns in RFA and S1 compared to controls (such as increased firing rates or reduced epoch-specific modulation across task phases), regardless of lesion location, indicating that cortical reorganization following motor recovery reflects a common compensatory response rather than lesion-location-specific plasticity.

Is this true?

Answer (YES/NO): NO